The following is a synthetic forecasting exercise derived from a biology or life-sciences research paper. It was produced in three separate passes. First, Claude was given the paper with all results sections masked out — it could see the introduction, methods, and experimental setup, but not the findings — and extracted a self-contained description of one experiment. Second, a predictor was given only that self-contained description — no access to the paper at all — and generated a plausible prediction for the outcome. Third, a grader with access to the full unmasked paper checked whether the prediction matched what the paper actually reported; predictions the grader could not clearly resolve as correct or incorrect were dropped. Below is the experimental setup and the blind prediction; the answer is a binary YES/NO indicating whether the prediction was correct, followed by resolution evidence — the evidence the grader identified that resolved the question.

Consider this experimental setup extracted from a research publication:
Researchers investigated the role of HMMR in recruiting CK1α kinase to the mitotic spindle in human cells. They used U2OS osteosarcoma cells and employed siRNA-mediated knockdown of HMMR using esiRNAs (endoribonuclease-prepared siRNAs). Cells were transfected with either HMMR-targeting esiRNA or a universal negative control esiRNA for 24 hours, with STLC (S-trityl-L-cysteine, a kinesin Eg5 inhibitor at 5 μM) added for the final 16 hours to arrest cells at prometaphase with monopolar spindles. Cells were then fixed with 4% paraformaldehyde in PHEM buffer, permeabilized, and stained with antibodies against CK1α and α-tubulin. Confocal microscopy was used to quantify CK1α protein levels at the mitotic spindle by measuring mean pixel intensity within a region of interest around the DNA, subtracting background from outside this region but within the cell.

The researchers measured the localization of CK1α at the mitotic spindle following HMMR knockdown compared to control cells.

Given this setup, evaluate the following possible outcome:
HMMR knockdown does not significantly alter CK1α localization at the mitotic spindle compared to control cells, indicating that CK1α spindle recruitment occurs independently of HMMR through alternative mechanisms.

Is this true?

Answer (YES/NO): NO